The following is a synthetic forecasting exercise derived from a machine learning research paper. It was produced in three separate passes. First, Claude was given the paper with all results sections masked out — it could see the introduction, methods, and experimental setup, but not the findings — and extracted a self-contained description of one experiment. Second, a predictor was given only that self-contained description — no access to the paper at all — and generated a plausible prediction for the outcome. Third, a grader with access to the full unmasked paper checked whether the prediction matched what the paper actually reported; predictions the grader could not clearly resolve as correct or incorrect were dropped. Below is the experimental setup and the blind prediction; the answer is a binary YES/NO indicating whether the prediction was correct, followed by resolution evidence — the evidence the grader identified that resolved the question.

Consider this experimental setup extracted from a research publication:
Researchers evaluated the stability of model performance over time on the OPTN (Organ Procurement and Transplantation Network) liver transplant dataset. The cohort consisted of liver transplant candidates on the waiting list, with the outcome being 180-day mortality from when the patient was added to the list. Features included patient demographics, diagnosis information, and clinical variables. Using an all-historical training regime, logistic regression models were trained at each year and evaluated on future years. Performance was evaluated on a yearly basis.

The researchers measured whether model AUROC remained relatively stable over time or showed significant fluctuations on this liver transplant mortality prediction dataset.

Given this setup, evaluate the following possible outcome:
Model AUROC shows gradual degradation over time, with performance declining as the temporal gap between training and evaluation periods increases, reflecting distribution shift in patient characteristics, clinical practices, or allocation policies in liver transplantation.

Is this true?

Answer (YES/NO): NO